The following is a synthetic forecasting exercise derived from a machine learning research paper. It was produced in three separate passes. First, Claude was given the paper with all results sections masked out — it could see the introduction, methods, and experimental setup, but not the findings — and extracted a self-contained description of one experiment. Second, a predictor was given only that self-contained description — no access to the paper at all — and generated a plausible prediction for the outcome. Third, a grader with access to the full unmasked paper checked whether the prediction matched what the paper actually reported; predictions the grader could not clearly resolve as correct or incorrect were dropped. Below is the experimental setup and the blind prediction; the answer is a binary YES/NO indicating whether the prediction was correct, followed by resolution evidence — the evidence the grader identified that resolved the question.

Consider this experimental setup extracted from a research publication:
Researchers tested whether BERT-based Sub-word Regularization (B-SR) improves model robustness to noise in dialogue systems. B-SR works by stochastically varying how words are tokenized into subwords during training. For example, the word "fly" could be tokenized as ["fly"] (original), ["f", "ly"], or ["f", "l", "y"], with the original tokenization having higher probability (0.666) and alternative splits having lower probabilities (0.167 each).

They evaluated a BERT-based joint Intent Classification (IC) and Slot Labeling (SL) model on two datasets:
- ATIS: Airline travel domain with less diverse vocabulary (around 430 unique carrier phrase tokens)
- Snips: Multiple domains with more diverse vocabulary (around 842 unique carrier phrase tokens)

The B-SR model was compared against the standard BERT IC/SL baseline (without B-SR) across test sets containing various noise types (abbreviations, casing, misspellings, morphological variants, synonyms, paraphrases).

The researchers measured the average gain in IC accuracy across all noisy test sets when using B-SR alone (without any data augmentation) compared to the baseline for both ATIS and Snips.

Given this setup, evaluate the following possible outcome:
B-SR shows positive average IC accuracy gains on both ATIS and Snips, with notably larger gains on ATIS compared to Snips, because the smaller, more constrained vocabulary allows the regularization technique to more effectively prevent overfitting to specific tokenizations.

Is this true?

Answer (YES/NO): NO